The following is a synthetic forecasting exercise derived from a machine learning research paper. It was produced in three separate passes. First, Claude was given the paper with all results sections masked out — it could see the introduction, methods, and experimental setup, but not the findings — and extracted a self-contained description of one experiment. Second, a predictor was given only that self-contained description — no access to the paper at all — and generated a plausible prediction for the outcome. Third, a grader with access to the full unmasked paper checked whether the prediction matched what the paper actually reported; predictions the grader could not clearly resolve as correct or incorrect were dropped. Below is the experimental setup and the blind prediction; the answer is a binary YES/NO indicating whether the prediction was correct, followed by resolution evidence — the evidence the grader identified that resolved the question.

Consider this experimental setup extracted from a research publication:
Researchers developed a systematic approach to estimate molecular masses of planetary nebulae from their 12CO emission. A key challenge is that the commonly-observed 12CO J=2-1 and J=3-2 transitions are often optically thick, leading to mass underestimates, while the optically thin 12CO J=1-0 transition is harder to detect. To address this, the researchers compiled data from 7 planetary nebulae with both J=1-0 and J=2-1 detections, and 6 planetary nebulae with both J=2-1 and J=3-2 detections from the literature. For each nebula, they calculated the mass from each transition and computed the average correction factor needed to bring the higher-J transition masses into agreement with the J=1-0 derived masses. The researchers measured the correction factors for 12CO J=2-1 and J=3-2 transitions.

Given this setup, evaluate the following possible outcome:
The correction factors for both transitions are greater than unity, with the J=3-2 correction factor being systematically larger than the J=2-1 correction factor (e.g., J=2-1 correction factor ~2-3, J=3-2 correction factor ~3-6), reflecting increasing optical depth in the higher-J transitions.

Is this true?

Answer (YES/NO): NO